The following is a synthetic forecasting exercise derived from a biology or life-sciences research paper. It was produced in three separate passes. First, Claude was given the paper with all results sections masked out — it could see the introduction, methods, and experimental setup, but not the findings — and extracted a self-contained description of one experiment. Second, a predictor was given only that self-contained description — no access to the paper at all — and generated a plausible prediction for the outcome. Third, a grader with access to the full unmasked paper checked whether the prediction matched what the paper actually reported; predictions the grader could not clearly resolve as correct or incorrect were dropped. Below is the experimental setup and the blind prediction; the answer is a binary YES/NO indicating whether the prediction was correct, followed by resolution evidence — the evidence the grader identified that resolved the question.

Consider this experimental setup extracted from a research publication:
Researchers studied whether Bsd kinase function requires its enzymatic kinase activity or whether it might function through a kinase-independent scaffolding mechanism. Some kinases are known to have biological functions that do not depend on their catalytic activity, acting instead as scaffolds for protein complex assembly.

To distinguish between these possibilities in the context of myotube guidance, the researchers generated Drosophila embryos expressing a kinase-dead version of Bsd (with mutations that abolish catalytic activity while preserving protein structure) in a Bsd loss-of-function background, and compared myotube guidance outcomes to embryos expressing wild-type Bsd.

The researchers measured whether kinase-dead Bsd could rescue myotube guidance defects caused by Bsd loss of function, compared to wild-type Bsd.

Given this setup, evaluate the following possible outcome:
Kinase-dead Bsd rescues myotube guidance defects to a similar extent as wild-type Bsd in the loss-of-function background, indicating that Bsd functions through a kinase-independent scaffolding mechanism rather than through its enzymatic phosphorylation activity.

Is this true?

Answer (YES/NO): NO